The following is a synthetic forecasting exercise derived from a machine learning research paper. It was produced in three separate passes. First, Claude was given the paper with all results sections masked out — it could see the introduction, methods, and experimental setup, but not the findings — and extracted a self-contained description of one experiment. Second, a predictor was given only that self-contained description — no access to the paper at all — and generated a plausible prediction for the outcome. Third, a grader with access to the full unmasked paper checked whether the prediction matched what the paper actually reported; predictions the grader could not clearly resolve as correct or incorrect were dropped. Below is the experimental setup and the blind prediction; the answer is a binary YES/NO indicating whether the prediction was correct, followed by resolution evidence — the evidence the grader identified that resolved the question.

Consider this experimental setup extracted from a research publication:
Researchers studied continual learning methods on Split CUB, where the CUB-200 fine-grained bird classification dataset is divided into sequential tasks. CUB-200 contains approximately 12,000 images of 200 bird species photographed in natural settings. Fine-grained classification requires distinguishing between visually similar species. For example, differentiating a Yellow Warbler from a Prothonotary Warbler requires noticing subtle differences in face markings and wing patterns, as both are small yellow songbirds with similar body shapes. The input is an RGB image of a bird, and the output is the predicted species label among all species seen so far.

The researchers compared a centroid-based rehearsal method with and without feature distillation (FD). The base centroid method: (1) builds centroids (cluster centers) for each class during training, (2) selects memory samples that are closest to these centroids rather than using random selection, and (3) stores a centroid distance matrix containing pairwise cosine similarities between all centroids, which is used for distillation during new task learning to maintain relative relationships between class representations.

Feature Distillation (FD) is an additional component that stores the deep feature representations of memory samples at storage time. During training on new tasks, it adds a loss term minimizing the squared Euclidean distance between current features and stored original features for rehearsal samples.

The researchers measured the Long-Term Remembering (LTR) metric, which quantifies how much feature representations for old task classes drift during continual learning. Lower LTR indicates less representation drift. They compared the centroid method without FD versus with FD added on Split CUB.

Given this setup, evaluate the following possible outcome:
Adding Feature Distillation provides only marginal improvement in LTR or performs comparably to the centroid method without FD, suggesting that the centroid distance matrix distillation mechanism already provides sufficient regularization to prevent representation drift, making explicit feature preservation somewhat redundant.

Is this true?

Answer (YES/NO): YES